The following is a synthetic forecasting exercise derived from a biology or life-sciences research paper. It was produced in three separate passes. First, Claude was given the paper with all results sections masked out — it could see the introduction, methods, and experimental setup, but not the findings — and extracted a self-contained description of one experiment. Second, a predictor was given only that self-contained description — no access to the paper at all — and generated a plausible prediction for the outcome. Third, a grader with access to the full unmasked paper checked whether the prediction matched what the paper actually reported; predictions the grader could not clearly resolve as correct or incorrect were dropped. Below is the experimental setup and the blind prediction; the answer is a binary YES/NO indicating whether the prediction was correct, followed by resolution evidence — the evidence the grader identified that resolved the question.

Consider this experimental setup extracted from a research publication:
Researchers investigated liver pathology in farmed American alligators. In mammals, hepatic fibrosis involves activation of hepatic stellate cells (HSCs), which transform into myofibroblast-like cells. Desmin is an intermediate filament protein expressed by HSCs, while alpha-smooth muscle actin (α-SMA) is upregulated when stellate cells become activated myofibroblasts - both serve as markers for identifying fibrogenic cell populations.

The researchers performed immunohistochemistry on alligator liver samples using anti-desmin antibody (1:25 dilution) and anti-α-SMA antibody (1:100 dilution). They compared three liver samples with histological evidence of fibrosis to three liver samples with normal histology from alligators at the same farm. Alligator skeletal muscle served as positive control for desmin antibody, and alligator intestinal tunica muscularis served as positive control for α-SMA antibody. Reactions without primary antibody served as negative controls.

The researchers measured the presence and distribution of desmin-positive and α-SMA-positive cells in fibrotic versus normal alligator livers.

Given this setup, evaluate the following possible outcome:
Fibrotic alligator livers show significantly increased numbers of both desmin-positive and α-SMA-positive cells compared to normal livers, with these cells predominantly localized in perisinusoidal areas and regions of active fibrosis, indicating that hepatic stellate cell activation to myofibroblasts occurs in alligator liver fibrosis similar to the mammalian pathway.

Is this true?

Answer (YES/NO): NO